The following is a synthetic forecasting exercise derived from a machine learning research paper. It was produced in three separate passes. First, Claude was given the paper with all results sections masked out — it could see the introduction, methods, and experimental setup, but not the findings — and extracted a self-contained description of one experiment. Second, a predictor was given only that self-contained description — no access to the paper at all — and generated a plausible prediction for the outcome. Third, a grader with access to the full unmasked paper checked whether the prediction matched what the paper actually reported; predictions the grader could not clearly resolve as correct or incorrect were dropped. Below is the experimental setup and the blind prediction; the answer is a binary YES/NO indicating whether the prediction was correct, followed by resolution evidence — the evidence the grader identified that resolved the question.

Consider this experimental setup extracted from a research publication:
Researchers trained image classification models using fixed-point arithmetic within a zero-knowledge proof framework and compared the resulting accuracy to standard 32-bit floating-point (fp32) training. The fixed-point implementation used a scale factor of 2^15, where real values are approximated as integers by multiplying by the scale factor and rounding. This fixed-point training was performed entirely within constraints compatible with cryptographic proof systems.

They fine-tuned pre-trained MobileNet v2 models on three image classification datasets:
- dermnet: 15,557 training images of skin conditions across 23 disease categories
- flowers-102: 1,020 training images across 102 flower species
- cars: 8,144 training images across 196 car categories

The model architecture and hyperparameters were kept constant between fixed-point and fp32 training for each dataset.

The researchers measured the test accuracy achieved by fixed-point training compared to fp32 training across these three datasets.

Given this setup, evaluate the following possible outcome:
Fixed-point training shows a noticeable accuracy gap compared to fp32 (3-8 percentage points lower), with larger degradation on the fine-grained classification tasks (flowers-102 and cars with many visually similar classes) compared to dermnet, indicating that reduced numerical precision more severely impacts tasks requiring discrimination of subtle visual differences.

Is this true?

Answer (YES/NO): NO